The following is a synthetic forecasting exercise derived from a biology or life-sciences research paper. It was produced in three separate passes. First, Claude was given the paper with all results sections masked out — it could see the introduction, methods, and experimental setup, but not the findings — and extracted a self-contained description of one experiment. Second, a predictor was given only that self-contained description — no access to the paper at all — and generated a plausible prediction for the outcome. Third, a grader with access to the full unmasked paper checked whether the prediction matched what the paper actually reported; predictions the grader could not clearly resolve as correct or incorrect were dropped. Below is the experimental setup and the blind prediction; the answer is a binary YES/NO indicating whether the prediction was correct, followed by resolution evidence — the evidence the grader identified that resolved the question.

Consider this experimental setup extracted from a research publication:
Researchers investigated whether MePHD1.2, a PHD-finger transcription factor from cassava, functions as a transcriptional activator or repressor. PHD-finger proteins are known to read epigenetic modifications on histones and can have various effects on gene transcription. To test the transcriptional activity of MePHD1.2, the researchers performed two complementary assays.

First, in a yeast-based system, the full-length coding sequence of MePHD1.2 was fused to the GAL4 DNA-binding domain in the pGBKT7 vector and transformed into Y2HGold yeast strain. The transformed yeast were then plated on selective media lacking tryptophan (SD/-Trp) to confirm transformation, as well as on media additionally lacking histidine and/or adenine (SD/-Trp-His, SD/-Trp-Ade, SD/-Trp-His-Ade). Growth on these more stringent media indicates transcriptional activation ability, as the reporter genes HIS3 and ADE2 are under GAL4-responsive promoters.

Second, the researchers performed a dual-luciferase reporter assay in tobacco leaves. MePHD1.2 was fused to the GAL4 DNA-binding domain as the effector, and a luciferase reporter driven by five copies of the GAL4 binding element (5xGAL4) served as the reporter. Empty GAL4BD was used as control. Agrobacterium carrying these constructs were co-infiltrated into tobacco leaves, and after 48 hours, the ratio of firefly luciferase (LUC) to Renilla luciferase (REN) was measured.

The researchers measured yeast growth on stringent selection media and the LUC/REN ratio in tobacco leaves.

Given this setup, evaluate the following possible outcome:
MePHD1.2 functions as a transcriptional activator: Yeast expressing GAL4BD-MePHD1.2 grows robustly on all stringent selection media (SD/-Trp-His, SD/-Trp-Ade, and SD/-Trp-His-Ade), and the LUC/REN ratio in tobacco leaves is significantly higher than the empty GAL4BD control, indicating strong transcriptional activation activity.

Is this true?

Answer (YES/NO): NO